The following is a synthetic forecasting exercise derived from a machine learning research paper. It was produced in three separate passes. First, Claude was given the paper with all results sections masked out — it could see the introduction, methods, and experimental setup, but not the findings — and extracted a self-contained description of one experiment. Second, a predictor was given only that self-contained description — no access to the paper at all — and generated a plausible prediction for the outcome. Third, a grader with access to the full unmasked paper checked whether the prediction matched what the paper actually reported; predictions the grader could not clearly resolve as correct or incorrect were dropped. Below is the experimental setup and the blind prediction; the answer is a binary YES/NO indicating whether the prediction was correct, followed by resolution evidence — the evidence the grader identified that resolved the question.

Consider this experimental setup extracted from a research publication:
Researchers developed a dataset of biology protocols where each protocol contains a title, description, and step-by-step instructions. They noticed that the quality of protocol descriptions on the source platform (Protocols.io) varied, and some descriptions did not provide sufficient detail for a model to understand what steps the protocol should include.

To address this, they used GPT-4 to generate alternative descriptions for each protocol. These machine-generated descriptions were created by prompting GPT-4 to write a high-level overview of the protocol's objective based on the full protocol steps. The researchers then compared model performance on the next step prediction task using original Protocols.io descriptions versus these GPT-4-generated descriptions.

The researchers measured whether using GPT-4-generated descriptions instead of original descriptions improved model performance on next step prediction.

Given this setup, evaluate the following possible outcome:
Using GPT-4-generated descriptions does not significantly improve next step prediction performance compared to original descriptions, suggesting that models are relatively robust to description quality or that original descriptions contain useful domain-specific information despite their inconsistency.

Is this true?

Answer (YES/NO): NO